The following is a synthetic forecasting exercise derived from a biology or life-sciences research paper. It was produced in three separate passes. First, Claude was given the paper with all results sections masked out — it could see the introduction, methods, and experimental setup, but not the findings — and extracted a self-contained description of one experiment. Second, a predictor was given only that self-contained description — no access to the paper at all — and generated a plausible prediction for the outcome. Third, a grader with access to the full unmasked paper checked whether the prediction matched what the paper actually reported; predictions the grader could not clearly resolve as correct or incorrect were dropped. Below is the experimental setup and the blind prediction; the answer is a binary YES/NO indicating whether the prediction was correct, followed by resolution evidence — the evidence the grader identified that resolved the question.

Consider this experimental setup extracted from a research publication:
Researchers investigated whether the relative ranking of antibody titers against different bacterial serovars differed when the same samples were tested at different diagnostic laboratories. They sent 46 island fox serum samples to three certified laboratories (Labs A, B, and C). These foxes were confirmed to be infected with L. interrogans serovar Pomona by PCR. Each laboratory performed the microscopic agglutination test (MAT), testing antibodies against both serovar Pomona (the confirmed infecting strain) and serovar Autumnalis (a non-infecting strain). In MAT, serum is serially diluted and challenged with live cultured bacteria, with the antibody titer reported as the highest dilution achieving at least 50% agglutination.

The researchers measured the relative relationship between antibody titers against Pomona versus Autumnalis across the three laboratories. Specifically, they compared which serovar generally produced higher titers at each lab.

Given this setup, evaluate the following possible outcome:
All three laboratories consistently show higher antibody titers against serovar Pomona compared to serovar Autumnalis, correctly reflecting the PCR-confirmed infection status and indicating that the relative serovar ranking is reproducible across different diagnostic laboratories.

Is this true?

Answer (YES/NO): NO